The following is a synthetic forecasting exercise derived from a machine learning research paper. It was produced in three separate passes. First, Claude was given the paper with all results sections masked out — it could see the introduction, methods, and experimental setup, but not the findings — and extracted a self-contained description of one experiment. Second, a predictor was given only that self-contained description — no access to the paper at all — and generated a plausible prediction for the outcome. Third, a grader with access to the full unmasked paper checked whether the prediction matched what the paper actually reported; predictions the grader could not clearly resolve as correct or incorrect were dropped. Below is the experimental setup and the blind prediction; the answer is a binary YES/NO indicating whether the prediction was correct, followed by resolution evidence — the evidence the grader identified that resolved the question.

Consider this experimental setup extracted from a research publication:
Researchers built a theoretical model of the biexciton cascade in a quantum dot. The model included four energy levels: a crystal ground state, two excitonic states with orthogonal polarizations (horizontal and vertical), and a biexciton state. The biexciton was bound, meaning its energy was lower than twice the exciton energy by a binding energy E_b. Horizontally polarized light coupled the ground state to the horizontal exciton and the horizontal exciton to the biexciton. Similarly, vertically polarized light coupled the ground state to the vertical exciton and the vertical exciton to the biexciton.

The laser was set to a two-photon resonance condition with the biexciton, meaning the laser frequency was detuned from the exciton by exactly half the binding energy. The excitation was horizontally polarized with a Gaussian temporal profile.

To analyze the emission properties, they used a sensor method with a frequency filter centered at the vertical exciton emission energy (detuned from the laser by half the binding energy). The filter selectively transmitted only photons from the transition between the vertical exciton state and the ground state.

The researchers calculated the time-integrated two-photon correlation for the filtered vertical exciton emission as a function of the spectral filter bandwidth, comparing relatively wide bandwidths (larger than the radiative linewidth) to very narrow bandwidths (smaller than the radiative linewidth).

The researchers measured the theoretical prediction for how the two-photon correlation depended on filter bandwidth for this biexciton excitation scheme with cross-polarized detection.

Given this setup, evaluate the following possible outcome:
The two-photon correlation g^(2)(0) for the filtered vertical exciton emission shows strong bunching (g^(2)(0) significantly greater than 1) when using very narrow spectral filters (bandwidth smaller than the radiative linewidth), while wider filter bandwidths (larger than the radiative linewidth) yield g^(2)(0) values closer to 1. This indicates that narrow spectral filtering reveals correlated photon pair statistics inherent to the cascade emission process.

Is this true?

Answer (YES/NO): NO